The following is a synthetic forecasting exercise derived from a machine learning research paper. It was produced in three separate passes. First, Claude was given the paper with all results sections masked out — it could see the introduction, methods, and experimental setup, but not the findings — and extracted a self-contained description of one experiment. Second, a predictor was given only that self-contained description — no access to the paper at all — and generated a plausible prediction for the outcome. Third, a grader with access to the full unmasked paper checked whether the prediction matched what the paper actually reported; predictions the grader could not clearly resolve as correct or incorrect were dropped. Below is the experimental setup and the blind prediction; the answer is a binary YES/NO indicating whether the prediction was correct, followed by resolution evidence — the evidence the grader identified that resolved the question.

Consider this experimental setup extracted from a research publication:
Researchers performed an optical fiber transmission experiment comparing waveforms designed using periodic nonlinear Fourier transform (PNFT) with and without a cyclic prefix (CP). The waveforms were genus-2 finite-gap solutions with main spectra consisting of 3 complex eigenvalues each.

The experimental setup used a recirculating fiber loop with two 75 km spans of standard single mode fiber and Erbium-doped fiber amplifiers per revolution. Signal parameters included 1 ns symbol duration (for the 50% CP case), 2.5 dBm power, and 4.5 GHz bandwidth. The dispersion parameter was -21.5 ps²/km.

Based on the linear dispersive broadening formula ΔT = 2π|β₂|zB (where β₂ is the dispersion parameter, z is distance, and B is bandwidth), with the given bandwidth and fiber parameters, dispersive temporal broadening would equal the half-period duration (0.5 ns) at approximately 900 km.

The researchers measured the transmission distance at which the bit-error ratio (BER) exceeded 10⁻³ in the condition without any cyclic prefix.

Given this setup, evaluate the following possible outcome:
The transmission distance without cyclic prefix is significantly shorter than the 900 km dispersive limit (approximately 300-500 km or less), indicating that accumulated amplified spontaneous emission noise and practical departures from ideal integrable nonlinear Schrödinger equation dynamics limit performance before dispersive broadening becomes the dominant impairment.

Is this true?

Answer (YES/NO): YES